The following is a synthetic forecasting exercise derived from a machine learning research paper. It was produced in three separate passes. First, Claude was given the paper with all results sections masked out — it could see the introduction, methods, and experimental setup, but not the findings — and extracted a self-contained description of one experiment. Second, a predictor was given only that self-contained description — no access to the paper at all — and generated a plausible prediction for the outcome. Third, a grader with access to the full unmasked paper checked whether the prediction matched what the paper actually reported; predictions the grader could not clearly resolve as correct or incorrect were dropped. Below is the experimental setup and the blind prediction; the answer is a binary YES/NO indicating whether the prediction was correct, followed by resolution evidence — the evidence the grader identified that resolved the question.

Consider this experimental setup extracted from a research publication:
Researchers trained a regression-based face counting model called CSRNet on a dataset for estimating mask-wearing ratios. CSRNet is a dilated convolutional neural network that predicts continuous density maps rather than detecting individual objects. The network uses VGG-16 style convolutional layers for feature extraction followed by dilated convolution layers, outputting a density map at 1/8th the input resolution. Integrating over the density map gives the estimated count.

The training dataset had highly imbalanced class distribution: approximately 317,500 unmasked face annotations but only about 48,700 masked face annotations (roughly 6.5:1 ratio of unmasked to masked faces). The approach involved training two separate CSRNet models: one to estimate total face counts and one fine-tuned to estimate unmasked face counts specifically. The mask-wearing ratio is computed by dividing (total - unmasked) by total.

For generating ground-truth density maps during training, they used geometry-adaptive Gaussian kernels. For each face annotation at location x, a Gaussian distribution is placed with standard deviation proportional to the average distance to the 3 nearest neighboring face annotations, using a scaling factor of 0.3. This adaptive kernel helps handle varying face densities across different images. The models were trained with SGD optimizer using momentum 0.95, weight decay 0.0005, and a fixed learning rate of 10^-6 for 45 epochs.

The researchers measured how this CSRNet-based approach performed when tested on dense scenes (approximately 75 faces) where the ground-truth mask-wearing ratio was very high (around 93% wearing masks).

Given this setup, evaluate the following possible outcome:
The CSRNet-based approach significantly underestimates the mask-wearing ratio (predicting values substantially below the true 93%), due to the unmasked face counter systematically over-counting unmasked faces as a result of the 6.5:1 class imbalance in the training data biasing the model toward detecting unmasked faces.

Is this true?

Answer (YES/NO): NO